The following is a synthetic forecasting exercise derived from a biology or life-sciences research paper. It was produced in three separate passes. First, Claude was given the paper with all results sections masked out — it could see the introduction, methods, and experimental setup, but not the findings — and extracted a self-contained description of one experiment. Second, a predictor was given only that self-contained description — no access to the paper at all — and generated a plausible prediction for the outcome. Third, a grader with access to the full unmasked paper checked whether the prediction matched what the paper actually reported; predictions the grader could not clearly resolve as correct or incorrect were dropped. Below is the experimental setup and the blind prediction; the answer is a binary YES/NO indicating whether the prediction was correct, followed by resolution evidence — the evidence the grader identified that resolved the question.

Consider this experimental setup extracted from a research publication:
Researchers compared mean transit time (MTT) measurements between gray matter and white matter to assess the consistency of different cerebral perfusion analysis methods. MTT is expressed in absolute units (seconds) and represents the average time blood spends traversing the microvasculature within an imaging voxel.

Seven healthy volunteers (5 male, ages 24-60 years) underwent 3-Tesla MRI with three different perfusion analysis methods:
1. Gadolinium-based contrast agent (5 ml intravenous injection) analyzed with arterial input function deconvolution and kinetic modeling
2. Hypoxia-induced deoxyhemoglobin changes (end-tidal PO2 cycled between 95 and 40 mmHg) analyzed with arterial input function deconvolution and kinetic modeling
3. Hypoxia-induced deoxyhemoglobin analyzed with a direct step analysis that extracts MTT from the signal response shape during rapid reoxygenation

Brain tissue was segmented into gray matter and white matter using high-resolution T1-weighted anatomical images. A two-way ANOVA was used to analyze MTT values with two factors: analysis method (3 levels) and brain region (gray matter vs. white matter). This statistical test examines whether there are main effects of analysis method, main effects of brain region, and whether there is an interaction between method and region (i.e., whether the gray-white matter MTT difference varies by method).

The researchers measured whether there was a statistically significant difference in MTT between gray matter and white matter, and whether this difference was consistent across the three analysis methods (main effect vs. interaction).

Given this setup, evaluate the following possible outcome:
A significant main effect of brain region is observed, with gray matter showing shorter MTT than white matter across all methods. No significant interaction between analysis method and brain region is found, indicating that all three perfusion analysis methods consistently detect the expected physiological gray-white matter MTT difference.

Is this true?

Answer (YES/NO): NO